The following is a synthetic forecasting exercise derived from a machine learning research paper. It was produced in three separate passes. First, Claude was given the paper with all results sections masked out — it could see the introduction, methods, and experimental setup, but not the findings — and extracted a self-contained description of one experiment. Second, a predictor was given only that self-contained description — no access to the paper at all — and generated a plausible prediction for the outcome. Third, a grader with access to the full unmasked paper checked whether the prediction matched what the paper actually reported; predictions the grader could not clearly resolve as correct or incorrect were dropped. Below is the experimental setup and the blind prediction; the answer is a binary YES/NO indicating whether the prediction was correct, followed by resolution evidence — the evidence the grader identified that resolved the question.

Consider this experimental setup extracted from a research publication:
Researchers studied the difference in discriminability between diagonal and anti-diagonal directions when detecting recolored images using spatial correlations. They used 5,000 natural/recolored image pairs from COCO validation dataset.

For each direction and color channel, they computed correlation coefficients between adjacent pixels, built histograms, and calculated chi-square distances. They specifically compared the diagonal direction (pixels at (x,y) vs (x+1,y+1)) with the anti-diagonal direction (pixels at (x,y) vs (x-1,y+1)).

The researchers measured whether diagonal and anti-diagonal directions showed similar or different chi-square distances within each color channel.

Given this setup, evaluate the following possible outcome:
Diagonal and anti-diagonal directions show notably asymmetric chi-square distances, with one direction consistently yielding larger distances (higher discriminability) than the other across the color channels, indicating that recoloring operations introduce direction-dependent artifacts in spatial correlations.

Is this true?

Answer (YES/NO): NO